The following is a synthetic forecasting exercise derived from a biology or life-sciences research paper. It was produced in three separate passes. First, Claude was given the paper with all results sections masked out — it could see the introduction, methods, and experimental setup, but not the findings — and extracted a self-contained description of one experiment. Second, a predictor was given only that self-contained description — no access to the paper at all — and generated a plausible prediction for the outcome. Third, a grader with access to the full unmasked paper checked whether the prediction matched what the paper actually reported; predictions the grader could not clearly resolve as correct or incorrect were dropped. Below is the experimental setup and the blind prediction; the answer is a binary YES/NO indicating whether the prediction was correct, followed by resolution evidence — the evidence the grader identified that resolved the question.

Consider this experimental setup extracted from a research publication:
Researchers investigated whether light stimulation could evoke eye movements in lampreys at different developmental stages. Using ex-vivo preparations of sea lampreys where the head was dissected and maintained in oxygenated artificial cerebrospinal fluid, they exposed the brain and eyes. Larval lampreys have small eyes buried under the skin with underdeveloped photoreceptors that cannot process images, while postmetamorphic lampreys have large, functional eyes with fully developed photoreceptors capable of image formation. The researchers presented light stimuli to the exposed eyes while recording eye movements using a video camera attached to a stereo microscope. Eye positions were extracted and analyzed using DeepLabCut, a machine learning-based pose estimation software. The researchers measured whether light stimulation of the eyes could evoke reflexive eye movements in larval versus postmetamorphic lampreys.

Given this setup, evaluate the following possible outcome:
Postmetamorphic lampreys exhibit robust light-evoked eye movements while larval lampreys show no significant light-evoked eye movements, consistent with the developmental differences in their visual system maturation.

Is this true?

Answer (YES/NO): NO